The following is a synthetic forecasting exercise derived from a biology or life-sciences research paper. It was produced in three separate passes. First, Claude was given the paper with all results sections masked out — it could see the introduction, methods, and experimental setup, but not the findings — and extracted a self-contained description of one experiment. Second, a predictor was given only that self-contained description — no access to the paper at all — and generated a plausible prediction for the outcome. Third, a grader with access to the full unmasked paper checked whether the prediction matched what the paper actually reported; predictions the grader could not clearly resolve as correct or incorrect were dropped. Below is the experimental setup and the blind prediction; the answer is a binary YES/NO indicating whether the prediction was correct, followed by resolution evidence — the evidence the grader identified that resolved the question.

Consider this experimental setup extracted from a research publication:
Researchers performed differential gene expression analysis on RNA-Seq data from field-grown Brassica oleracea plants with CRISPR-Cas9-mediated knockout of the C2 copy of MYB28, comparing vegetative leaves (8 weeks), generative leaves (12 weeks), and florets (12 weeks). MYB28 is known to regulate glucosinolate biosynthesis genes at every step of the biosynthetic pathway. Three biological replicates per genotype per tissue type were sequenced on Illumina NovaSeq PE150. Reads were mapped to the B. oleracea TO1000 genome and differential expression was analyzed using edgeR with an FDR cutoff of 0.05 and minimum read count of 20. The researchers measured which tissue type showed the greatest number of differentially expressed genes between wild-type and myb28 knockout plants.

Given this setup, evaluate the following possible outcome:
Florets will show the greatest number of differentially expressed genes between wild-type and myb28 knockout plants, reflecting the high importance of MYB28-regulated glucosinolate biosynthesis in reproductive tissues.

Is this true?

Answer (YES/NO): NO